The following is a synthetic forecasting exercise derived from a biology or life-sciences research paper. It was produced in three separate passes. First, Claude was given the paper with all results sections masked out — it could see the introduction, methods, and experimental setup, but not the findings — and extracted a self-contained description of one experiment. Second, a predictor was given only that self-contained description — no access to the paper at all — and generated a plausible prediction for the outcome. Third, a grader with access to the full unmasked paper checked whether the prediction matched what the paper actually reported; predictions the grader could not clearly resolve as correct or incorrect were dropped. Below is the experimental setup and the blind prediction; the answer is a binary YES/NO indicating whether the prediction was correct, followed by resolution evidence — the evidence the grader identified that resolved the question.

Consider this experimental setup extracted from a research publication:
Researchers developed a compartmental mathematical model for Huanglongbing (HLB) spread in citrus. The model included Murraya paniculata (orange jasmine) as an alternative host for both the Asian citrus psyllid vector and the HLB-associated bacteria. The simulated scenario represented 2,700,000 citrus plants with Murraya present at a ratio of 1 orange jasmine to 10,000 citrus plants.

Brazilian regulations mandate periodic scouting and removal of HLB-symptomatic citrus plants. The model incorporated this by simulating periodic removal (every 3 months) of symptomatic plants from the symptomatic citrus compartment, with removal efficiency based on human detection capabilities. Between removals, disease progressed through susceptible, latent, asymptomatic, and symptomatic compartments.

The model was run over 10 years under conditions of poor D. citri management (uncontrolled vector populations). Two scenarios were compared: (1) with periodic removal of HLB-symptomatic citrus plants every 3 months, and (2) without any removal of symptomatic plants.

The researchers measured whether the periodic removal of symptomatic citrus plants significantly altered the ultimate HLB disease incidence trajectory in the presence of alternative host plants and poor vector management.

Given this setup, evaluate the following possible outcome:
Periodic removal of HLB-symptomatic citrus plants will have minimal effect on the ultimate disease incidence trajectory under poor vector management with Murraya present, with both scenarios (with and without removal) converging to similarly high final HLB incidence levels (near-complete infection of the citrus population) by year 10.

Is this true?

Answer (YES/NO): NO